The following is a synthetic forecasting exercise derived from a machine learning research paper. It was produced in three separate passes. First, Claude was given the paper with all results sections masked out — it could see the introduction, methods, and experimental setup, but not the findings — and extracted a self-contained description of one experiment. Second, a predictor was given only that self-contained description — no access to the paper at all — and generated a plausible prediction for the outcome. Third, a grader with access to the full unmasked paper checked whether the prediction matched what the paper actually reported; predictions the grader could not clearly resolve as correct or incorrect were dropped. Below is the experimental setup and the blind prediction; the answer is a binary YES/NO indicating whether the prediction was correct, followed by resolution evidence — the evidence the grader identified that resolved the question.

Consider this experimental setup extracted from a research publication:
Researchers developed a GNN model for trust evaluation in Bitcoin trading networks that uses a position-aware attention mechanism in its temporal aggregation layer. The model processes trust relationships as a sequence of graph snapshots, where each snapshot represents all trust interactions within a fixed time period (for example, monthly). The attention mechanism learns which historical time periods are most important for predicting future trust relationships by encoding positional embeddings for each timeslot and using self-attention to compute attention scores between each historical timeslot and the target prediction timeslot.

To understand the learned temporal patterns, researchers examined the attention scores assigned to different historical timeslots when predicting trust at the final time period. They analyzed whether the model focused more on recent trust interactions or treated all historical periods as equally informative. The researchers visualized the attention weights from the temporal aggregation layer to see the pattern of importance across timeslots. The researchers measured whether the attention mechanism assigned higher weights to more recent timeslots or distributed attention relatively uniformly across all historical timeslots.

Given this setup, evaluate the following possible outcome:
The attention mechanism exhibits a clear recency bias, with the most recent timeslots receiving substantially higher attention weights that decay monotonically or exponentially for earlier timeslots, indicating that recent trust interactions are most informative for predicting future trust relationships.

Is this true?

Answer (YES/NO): NO